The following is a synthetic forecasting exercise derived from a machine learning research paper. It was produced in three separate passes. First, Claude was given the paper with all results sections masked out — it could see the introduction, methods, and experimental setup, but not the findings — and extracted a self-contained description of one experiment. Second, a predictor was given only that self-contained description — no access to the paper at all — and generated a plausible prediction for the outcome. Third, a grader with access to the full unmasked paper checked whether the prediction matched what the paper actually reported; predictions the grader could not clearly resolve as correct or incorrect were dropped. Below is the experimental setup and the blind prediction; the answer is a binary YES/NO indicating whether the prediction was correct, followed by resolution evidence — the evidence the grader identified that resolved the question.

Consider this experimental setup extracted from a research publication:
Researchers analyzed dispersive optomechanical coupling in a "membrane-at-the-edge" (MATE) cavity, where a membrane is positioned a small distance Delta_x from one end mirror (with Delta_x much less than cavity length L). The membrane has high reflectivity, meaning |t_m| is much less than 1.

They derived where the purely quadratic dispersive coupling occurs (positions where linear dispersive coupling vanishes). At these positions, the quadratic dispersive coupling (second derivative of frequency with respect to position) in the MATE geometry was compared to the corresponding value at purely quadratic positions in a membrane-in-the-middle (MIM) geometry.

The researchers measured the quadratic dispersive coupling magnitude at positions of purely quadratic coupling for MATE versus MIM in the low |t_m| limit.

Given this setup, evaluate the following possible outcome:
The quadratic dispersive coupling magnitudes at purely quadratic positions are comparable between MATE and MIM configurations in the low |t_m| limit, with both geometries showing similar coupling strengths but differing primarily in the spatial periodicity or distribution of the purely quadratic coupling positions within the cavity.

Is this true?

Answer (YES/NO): YES